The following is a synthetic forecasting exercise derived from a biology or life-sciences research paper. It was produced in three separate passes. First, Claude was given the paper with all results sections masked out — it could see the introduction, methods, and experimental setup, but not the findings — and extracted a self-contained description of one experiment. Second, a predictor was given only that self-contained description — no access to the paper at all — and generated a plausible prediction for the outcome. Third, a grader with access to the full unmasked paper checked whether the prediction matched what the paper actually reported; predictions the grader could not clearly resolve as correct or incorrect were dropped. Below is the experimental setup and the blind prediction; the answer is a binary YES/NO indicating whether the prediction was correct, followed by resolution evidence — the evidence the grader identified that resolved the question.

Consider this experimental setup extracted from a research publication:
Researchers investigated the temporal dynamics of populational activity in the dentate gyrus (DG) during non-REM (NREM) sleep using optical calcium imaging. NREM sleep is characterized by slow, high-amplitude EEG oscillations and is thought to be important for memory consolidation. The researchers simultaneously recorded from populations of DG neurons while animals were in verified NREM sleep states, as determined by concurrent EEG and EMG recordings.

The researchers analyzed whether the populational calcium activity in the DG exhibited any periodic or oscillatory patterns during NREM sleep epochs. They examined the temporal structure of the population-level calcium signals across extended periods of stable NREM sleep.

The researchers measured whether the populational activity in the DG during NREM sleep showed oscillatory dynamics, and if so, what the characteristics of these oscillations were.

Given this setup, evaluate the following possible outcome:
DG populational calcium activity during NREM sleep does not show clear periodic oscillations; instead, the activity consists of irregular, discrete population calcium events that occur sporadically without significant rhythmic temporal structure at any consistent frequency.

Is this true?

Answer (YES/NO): NO